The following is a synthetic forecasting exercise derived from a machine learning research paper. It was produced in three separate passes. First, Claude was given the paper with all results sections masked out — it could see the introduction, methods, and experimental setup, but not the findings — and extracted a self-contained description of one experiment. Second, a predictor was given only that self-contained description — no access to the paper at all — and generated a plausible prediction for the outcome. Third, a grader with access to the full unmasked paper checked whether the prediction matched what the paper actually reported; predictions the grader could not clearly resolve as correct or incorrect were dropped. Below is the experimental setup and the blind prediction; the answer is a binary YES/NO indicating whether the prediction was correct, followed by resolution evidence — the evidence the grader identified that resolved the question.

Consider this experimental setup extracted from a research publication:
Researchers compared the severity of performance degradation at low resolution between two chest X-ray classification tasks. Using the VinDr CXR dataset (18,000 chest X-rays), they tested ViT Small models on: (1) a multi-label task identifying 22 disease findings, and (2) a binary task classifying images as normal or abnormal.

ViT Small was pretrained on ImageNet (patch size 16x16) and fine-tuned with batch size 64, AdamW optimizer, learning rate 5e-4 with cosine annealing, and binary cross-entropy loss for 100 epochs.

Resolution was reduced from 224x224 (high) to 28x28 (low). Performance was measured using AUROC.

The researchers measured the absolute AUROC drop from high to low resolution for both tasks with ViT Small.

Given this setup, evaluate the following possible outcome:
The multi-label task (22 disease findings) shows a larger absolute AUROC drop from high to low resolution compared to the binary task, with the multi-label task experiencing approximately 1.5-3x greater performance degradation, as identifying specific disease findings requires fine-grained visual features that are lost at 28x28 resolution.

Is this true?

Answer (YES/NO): NO